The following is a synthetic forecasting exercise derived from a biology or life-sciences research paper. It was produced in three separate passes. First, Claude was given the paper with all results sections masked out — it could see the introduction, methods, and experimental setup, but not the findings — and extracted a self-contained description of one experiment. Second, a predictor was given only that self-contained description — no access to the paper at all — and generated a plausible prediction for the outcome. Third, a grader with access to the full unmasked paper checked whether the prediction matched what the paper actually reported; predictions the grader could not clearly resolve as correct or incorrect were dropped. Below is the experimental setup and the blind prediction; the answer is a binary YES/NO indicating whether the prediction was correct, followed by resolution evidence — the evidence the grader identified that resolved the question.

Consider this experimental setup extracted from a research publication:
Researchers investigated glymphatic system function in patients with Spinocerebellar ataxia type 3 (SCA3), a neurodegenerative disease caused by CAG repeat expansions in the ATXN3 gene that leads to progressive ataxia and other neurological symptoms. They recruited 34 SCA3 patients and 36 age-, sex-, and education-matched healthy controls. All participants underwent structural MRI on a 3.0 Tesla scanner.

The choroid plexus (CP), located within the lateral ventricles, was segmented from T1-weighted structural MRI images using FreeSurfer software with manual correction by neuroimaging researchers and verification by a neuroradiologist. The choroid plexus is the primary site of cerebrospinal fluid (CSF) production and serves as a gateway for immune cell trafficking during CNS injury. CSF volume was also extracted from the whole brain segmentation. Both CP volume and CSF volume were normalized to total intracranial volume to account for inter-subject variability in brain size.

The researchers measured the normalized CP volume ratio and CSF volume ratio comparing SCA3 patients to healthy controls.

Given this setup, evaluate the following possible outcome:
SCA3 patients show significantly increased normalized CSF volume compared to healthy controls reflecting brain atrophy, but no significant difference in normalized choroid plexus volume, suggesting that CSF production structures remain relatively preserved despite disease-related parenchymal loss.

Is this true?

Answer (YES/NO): NO